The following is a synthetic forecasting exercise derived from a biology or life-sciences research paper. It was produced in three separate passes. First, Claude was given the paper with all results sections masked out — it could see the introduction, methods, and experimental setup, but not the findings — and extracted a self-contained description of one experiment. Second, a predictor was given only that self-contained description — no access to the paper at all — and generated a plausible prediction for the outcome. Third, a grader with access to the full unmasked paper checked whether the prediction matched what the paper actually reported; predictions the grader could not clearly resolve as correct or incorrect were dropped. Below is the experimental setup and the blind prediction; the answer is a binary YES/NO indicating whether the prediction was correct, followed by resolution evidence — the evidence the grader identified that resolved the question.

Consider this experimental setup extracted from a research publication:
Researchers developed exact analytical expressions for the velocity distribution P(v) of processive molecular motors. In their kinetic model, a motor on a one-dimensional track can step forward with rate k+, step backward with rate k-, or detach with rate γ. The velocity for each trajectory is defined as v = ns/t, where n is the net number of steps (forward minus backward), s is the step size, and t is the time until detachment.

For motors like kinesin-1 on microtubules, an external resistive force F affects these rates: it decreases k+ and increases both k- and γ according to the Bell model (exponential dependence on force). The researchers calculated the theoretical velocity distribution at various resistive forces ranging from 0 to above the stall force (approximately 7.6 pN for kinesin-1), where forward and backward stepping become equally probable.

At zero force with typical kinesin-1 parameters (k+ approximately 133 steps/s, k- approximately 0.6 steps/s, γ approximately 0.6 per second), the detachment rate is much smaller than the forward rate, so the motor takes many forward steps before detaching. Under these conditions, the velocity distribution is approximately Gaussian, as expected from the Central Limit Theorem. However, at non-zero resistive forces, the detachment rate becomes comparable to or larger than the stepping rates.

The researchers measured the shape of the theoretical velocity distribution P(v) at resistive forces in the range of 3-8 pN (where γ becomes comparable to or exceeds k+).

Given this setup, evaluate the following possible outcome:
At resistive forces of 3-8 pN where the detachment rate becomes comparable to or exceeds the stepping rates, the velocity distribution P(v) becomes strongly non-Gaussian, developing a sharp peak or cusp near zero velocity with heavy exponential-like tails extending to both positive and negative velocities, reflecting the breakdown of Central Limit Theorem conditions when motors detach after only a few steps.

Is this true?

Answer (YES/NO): NO